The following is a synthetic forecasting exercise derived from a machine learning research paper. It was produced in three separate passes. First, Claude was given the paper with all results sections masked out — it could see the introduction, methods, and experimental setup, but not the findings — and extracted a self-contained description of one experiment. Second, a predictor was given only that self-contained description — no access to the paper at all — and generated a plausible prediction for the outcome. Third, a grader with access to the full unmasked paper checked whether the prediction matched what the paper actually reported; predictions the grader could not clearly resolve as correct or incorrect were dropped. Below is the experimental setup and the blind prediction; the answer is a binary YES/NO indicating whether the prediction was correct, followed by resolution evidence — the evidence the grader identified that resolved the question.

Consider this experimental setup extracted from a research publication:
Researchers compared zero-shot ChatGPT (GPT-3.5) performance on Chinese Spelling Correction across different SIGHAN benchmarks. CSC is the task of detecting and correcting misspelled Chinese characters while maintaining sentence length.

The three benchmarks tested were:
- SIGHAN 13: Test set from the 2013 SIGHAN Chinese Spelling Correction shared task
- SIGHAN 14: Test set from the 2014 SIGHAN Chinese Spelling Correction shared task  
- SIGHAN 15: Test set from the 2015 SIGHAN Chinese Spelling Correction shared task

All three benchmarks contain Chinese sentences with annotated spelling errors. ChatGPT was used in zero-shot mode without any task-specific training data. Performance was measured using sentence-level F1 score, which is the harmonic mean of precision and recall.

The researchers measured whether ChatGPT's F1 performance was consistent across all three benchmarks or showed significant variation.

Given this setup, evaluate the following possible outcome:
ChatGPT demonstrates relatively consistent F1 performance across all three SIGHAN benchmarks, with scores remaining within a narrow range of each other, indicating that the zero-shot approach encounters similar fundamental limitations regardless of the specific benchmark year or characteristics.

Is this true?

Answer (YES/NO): NO